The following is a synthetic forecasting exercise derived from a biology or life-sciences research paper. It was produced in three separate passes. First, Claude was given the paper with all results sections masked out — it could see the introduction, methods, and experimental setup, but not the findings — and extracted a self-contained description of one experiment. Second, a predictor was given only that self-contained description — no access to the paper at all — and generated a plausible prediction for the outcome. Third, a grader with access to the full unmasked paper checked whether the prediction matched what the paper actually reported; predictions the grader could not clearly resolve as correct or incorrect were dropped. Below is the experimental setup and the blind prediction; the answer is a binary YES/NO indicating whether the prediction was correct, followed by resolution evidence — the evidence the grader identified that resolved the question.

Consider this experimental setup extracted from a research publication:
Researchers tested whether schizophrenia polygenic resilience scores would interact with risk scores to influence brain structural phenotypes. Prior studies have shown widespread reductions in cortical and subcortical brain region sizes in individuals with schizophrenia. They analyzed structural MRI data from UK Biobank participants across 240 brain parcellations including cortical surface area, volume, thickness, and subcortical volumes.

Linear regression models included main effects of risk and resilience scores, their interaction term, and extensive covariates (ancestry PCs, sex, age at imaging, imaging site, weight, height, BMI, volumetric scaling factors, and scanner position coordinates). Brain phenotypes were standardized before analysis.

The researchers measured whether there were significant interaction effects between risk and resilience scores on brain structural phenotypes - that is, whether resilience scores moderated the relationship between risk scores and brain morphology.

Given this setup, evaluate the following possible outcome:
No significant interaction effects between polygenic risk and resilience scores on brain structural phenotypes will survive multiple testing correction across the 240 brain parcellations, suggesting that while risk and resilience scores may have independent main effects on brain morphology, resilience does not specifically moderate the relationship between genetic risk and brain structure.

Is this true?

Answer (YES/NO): YES